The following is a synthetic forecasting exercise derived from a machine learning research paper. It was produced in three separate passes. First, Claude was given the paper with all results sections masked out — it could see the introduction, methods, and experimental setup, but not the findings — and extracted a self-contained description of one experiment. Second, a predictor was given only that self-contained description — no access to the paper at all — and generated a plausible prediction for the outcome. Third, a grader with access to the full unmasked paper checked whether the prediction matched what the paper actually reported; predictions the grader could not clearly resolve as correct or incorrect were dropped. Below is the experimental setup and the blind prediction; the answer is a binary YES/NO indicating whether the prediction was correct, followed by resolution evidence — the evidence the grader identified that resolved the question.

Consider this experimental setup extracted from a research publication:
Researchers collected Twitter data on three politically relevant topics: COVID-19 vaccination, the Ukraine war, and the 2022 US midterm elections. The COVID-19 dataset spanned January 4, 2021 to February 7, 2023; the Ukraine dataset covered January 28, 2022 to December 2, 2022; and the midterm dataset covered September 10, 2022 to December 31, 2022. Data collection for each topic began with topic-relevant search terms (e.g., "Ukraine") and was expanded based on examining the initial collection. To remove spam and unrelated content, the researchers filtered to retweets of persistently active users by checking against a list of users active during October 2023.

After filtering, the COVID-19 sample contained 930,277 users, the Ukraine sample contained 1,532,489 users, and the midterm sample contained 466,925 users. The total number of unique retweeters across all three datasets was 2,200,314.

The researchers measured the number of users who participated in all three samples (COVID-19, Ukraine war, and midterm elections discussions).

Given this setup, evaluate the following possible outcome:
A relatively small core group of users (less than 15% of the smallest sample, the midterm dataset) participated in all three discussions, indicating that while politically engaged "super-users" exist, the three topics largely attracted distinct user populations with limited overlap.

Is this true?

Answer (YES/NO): NO